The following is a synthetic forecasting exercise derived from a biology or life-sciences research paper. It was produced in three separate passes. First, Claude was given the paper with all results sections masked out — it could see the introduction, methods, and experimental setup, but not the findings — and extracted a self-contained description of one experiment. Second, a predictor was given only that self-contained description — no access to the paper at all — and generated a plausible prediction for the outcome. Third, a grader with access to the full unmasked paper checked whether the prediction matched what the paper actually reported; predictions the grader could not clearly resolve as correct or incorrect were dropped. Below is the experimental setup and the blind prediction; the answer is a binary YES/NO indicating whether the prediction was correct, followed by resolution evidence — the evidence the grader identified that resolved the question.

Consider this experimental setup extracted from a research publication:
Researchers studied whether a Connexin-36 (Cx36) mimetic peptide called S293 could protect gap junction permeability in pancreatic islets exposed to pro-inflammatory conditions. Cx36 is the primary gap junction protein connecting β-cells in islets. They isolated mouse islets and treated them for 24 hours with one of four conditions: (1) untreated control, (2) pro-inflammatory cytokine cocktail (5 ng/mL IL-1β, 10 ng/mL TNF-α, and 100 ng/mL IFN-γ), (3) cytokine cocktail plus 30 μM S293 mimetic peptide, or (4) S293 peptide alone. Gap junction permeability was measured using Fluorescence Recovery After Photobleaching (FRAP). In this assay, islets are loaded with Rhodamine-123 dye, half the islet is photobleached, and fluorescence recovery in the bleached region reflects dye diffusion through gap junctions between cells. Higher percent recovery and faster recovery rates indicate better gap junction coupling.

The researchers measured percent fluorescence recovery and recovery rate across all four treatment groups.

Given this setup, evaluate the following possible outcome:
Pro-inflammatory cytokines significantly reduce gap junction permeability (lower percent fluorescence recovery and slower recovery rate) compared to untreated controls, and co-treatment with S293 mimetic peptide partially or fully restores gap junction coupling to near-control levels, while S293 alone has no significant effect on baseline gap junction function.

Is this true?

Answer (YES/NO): YES